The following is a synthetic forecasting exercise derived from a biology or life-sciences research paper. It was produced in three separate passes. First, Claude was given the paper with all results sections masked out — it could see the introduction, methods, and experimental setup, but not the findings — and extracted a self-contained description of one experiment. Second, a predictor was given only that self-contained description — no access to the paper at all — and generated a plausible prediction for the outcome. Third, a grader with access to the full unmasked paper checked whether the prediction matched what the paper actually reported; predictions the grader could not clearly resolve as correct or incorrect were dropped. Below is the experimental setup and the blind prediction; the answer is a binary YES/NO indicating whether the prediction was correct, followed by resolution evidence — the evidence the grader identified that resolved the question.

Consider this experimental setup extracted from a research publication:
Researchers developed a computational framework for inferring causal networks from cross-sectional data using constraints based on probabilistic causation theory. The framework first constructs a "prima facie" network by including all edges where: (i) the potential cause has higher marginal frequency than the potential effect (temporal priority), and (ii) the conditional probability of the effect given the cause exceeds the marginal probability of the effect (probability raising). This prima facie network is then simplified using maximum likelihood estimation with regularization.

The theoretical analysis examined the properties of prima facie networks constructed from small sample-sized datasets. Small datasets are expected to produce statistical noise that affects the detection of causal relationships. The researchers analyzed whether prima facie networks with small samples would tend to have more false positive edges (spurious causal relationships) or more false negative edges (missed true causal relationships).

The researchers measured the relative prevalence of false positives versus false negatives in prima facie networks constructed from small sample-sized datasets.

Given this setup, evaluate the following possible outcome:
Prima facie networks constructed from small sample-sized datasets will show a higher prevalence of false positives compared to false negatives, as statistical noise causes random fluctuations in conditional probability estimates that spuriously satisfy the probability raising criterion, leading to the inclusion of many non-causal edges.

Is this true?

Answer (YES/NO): YES